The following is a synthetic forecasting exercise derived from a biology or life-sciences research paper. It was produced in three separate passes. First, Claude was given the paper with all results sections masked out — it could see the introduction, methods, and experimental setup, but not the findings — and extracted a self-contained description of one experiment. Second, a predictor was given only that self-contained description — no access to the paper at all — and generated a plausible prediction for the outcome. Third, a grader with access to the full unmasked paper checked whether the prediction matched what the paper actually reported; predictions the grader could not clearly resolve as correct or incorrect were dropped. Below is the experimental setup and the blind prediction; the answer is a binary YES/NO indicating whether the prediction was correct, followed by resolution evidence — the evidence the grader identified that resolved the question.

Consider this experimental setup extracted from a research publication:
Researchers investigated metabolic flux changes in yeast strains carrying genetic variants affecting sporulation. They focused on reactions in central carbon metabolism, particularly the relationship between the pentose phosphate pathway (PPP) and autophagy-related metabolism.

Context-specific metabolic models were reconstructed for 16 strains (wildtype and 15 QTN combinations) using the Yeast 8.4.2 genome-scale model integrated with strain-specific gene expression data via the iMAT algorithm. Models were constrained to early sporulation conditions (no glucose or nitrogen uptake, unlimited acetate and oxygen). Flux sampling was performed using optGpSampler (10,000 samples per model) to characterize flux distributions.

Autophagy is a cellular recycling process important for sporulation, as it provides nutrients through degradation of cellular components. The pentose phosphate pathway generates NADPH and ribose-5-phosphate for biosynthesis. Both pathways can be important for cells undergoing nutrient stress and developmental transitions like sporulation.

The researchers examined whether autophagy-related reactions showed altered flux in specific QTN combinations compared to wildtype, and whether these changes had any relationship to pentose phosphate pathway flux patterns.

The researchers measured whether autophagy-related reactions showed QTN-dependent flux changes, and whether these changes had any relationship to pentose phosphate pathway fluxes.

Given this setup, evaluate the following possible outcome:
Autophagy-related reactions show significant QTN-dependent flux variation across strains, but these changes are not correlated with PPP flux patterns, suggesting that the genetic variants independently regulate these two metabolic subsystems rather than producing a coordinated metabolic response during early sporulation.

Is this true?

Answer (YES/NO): NO